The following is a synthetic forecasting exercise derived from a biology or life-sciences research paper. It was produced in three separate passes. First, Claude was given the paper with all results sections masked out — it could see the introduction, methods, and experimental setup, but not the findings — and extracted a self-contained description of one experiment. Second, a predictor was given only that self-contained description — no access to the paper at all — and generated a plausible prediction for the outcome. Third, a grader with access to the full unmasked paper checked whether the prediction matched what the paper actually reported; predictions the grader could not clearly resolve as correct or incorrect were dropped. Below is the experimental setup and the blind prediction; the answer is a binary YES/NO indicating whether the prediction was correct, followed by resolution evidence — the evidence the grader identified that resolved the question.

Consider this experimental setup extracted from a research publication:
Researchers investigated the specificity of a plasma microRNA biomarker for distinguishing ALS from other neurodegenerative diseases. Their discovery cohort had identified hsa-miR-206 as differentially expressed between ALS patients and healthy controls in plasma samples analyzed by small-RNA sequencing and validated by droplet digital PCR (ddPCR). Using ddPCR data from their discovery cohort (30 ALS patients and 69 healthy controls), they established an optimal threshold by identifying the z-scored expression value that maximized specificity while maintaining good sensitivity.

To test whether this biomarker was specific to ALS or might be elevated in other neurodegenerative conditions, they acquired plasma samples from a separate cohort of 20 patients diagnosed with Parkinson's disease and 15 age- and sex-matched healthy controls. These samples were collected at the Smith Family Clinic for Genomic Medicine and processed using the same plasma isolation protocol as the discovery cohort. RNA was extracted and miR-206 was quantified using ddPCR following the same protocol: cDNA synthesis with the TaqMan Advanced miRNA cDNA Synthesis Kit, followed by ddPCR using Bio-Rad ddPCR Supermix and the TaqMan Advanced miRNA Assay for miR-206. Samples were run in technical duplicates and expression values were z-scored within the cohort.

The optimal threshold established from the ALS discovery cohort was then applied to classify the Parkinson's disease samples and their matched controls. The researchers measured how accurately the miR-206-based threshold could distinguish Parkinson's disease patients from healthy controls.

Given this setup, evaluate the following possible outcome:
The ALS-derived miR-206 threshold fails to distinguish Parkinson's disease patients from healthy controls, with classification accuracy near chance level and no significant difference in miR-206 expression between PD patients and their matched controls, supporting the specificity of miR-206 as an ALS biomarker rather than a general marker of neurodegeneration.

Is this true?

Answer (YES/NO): YES